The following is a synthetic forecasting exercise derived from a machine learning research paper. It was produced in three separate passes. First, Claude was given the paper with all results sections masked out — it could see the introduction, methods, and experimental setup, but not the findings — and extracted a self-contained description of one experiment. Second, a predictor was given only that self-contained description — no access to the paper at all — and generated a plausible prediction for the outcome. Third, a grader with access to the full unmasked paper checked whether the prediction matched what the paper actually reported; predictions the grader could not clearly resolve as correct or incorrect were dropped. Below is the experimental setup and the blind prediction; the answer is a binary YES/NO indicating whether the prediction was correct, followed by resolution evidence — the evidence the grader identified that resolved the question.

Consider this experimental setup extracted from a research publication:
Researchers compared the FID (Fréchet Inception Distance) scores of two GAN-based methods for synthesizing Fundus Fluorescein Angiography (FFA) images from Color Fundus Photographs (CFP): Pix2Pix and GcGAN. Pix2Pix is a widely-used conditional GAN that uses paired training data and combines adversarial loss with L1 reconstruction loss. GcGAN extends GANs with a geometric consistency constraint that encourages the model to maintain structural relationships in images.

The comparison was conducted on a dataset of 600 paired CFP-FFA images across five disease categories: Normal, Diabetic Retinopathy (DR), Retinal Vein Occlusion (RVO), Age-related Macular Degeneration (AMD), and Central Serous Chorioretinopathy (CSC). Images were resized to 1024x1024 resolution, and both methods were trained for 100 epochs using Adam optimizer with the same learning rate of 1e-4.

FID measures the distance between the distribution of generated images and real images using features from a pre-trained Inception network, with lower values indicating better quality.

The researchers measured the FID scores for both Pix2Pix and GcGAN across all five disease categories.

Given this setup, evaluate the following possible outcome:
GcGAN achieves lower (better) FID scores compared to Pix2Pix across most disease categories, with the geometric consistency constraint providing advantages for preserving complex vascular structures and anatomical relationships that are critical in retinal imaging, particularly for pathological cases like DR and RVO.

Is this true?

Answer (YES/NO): YES